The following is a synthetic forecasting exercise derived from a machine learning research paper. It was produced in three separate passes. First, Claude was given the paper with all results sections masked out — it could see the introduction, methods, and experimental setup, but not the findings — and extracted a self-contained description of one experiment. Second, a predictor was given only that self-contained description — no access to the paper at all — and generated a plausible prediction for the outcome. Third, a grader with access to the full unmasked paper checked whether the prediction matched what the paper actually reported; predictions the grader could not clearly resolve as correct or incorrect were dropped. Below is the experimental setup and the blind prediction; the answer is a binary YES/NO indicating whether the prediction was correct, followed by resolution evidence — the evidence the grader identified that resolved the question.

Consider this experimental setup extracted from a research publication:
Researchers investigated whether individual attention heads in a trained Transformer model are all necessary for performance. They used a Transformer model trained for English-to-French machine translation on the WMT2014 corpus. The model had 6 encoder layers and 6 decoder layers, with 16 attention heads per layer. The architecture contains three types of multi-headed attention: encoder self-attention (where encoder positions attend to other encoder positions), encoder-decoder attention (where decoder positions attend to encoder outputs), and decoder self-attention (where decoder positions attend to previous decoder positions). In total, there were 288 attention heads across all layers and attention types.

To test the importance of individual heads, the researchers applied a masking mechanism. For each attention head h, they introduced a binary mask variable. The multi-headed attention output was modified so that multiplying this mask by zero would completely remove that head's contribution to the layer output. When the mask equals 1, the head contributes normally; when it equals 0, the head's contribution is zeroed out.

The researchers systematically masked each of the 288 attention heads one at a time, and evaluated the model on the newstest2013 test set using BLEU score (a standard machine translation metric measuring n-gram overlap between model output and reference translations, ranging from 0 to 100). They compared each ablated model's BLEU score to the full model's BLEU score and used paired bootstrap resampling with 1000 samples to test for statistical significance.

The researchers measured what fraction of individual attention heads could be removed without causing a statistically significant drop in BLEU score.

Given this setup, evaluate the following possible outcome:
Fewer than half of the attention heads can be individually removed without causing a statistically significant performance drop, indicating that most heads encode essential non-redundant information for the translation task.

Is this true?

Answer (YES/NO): NO